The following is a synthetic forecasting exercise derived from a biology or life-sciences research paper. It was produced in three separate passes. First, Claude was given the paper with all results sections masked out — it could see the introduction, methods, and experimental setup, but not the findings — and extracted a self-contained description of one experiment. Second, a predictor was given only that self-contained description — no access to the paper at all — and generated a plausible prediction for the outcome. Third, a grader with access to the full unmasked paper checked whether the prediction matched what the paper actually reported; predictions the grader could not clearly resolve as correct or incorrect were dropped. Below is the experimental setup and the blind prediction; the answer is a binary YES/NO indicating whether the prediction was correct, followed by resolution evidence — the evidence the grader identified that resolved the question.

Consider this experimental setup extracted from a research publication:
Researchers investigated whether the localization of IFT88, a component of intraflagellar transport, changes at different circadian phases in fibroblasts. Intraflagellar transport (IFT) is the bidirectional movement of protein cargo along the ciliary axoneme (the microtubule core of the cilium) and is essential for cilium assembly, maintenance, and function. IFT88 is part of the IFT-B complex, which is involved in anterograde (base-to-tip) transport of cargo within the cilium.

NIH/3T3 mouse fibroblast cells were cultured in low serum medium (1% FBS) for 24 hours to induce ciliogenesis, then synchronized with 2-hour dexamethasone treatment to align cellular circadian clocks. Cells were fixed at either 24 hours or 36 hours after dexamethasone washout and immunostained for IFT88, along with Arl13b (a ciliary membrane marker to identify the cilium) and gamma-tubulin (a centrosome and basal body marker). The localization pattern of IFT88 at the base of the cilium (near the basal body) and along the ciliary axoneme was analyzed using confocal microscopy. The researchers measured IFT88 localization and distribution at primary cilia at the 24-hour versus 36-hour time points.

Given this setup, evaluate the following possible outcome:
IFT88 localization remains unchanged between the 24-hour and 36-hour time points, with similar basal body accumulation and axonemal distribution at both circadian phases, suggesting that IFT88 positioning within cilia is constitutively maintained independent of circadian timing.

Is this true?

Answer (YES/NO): NO